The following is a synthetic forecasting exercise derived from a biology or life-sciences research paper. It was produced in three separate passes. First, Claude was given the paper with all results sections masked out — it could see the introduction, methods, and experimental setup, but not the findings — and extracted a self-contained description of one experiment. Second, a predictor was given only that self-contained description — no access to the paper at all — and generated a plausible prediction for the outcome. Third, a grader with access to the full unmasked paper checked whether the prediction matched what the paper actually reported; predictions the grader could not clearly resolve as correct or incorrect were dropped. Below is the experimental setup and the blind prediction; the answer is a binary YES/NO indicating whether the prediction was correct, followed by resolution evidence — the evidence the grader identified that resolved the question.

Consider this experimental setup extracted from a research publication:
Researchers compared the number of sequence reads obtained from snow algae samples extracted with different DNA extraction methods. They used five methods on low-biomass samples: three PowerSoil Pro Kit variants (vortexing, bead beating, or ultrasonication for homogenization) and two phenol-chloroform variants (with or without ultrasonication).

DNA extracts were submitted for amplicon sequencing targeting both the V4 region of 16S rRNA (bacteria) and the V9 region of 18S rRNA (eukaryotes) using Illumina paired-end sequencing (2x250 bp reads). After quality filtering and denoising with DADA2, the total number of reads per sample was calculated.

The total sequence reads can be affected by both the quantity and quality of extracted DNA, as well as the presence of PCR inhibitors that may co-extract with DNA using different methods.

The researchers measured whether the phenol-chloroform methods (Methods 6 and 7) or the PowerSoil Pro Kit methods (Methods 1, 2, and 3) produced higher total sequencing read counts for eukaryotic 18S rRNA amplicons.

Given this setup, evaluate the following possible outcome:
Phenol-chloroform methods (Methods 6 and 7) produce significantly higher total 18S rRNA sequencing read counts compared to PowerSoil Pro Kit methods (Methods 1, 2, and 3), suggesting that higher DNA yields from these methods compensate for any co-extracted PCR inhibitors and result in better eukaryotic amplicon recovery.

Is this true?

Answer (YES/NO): NO